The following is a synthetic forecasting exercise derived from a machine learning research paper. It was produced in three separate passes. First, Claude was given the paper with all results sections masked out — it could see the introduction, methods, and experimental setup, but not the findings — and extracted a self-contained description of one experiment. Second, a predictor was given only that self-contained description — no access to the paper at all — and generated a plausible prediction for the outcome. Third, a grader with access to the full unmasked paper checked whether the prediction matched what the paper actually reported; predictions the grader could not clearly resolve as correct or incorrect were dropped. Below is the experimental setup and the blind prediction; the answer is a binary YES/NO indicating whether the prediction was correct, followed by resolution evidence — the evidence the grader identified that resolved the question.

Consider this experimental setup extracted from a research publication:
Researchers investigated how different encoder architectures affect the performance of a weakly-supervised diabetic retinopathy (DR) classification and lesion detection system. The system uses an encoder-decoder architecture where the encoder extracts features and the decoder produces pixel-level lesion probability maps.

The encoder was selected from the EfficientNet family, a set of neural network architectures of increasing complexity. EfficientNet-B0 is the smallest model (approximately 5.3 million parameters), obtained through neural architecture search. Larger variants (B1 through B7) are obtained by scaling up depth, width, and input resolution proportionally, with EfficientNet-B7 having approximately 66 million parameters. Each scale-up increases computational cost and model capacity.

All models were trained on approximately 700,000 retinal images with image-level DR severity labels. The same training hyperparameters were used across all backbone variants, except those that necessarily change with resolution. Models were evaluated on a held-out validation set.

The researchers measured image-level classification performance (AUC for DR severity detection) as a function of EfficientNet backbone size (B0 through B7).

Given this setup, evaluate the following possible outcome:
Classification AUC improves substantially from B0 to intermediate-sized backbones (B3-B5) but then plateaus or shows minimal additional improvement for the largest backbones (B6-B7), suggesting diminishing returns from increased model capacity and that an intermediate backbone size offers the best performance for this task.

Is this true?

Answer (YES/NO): NO